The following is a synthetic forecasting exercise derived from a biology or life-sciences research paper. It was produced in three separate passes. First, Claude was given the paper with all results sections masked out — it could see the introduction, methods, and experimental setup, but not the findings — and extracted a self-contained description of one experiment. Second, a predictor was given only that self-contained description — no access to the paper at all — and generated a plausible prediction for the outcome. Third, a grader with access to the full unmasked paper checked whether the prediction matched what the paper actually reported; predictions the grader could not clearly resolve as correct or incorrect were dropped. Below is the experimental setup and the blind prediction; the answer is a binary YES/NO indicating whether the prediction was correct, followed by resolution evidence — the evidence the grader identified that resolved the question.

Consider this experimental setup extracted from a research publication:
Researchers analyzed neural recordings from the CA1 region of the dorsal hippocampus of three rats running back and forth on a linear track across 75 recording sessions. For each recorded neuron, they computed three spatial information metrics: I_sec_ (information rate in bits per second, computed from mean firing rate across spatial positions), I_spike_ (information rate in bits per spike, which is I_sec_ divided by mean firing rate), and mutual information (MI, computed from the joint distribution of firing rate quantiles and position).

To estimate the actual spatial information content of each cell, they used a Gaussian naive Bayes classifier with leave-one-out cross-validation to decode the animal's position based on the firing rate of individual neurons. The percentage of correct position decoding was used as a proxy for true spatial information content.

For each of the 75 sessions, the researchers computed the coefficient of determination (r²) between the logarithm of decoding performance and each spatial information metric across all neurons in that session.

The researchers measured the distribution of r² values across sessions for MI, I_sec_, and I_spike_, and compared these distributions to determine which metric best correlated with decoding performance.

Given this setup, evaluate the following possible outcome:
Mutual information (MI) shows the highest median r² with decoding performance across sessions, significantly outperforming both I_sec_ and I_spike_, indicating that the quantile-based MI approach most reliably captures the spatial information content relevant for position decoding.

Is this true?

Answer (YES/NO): YES